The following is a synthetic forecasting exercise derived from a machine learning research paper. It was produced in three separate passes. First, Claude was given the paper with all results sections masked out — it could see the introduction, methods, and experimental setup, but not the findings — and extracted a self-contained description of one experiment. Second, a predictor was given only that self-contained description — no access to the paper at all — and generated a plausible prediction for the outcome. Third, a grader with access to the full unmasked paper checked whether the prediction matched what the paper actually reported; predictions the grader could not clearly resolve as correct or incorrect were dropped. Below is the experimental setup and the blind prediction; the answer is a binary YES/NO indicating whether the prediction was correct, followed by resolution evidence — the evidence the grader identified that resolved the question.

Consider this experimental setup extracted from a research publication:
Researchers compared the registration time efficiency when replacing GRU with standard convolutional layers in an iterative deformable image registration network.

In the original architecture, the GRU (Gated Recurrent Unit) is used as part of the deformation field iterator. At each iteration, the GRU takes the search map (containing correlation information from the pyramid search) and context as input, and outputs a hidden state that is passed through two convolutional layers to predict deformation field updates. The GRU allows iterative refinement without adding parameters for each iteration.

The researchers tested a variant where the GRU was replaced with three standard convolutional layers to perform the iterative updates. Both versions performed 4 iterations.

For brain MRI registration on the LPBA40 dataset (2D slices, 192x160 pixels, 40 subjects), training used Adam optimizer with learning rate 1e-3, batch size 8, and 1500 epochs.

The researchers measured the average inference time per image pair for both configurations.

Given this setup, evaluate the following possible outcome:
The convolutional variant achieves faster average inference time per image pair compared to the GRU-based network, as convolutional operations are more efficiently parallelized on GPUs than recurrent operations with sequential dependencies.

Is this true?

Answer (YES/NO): YES